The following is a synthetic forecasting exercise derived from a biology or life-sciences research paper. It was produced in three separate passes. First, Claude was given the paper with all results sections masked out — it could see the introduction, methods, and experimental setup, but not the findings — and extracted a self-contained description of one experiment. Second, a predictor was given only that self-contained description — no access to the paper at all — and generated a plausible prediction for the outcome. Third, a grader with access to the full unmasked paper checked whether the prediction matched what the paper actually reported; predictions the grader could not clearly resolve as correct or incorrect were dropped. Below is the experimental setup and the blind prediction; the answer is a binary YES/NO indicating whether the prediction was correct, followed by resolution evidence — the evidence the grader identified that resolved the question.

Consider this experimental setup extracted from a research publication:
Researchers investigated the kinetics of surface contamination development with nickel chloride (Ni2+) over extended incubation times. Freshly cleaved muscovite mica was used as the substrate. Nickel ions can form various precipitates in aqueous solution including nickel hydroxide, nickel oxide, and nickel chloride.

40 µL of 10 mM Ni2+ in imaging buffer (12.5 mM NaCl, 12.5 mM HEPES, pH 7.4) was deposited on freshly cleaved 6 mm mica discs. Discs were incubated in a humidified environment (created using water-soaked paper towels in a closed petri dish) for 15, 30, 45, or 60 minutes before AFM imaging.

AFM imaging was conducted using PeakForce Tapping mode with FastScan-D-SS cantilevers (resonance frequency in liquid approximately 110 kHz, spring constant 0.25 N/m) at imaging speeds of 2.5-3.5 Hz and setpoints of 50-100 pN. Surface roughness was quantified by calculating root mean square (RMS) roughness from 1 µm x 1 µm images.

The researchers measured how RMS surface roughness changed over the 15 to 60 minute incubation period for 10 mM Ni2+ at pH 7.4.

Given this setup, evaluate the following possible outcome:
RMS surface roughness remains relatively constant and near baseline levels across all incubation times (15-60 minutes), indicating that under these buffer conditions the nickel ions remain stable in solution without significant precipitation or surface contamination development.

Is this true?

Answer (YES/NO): NO